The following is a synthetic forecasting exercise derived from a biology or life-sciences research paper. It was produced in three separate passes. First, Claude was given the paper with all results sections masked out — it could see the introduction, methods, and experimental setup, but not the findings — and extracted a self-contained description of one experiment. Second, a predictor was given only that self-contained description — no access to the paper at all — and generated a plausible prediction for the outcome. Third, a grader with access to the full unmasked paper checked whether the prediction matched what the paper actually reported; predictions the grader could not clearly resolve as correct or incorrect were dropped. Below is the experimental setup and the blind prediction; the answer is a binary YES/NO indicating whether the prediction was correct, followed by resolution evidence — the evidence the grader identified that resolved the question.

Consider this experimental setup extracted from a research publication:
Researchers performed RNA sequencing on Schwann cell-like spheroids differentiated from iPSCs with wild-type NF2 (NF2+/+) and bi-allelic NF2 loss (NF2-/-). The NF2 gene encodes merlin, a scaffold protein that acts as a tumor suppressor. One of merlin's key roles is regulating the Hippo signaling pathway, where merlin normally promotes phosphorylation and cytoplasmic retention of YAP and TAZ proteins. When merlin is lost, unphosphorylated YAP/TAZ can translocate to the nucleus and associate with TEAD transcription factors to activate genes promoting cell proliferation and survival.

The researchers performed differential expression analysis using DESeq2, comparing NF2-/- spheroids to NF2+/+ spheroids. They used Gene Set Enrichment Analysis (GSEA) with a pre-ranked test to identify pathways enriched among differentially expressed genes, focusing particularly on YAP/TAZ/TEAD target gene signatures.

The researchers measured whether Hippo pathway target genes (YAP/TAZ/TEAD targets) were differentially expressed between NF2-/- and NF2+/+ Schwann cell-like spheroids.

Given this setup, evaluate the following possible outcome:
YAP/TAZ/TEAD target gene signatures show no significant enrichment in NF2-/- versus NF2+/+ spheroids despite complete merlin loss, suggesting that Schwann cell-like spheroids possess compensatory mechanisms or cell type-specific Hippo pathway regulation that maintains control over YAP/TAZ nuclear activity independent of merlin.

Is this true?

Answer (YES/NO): NO